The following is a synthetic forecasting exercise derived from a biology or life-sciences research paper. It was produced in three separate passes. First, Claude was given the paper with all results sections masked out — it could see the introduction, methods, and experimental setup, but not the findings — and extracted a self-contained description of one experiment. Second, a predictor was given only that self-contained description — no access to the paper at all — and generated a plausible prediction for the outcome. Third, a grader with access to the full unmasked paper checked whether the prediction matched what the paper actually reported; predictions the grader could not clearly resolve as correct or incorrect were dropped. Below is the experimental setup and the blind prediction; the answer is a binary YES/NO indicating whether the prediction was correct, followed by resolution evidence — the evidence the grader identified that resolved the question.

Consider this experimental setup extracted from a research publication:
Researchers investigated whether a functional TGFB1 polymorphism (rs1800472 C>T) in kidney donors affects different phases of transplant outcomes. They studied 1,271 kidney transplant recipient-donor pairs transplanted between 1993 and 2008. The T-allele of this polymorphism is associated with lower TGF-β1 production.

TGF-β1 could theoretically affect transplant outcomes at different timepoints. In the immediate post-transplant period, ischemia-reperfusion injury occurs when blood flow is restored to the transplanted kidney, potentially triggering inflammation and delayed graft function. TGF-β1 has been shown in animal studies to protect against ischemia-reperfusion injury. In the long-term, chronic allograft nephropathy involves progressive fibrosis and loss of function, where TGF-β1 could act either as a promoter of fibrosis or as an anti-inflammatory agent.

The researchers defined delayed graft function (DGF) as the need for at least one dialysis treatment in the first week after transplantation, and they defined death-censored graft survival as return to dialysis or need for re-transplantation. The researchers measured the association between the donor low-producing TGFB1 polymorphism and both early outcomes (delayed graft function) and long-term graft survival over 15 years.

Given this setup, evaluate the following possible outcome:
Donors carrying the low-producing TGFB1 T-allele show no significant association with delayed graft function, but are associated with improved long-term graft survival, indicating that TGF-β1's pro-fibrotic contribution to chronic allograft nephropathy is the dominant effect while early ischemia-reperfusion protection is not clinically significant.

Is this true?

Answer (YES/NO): NO